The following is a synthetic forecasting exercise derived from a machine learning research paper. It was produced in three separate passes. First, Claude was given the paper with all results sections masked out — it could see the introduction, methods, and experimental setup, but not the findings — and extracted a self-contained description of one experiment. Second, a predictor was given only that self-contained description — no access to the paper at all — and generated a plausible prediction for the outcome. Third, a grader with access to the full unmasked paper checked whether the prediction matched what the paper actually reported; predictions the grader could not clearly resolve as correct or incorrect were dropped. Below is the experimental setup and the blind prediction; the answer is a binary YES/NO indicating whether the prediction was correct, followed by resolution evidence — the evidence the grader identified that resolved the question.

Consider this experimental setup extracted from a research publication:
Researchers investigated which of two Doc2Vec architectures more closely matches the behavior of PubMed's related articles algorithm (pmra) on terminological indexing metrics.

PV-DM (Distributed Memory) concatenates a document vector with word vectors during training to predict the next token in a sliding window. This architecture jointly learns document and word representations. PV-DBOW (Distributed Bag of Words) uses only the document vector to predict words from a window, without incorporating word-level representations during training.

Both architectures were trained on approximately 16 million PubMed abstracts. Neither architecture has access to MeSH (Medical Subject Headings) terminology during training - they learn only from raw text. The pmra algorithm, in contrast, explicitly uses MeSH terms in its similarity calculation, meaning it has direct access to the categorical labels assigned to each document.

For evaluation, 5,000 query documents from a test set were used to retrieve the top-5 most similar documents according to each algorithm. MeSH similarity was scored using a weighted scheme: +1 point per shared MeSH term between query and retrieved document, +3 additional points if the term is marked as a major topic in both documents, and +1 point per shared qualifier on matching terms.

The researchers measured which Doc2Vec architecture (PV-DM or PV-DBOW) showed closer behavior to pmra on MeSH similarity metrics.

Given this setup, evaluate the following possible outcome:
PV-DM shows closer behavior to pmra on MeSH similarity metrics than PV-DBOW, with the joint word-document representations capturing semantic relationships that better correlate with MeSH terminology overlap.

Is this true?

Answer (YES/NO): NO